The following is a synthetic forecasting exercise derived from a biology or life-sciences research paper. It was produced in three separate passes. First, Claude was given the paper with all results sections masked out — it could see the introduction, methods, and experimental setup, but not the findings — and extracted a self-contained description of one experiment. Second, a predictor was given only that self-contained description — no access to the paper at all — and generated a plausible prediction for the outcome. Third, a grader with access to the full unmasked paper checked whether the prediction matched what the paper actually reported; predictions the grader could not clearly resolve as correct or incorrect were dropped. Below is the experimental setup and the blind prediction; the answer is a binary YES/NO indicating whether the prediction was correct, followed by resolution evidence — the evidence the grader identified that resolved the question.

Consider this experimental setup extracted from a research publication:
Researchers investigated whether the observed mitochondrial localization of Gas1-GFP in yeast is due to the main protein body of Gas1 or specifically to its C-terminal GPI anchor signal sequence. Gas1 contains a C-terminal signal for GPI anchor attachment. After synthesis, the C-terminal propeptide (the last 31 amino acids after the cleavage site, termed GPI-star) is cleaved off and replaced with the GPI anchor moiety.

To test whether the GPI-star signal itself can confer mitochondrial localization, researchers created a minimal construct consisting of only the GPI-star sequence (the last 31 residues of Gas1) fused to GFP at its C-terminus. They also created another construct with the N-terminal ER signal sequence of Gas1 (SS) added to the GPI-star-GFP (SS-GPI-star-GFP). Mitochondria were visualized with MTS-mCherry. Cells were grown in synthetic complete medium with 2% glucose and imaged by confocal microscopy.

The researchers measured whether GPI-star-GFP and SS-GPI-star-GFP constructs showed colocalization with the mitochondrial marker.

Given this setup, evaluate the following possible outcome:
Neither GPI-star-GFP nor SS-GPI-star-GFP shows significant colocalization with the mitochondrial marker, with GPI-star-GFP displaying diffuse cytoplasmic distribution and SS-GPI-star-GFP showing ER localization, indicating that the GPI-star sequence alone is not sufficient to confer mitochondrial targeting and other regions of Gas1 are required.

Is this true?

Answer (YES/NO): NO